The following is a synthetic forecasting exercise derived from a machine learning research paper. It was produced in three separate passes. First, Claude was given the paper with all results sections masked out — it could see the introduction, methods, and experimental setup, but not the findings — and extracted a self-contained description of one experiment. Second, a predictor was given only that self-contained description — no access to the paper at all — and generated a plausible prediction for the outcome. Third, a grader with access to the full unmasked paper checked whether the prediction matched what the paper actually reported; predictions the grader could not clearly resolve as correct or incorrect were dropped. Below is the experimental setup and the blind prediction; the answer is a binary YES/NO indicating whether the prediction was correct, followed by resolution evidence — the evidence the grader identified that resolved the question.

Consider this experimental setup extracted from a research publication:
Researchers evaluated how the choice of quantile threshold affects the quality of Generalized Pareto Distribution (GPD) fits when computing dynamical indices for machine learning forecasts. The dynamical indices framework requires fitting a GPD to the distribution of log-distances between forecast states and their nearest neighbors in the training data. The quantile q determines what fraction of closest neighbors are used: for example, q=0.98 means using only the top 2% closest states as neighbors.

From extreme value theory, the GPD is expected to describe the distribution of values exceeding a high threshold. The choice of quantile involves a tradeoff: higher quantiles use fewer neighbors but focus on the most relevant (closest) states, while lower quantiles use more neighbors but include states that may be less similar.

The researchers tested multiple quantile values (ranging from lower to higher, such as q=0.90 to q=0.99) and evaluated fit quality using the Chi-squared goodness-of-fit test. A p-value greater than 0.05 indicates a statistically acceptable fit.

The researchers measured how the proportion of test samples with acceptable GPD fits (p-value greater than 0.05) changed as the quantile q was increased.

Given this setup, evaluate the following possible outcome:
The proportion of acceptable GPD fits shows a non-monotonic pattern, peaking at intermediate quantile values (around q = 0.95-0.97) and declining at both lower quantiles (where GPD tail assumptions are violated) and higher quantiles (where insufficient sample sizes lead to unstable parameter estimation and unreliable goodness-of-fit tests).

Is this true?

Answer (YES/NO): NO